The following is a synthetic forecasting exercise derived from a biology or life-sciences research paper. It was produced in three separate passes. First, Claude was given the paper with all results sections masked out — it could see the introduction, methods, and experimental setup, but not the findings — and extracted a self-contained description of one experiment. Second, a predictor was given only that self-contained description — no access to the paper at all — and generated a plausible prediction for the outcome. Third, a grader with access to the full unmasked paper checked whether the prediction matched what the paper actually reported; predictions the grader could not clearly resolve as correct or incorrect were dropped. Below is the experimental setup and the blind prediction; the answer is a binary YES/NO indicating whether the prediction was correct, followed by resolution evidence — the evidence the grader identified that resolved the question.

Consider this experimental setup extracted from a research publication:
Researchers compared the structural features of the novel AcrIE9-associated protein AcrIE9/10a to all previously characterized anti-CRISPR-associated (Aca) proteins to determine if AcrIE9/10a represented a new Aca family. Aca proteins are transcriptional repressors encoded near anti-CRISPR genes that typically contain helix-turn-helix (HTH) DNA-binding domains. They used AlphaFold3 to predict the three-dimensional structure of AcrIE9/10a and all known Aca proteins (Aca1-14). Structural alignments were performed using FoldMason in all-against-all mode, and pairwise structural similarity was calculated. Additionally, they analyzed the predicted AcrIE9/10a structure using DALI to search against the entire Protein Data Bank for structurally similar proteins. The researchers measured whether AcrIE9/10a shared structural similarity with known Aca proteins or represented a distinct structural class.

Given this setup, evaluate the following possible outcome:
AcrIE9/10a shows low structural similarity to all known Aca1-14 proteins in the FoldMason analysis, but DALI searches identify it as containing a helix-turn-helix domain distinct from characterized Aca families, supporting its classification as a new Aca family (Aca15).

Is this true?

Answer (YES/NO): NO